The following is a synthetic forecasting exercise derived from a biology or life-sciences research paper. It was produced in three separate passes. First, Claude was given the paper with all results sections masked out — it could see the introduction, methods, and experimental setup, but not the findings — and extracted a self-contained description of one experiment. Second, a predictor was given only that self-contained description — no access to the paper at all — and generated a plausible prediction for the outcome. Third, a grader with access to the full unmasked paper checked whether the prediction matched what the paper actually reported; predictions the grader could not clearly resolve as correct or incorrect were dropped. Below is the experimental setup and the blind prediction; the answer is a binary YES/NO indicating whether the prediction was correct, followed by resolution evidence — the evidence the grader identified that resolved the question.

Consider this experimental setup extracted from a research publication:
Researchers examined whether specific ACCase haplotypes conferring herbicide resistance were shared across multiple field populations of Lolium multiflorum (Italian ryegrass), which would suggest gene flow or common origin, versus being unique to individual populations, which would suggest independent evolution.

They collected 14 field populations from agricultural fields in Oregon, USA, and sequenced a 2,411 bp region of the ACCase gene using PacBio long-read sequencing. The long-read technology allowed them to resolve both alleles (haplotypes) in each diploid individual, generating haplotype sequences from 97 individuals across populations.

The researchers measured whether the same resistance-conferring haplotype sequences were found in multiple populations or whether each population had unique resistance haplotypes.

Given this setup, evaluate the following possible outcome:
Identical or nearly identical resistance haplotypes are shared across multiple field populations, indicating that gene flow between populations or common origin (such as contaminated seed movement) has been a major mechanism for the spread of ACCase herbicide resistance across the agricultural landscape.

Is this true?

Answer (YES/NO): YES